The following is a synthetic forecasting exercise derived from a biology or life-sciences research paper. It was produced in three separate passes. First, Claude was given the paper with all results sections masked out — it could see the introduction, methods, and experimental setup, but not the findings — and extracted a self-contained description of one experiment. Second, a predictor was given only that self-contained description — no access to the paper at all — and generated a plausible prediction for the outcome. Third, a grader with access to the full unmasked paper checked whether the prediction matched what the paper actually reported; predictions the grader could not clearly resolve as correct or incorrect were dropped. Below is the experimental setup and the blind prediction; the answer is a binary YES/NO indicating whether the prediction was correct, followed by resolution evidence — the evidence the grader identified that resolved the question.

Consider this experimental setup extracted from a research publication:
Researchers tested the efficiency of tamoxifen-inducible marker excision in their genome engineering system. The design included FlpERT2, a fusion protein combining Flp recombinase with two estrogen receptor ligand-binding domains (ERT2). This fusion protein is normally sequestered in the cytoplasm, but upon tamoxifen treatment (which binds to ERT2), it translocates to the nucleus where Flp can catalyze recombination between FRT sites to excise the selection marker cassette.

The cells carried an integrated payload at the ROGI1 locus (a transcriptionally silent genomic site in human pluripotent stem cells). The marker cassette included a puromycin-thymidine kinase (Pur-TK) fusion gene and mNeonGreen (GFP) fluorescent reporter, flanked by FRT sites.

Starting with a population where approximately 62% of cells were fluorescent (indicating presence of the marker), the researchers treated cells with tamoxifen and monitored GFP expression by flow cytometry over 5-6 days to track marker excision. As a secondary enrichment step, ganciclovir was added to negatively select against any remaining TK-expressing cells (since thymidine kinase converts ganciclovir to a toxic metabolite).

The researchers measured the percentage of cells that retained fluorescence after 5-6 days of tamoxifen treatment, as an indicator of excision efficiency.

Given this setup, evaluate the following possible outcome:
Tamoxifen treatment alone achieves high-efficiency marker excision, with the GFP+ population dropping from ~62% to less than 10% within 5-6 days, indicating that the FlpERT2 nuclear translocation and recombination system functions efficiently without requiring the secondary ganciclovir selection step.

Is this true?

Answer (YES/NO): NO